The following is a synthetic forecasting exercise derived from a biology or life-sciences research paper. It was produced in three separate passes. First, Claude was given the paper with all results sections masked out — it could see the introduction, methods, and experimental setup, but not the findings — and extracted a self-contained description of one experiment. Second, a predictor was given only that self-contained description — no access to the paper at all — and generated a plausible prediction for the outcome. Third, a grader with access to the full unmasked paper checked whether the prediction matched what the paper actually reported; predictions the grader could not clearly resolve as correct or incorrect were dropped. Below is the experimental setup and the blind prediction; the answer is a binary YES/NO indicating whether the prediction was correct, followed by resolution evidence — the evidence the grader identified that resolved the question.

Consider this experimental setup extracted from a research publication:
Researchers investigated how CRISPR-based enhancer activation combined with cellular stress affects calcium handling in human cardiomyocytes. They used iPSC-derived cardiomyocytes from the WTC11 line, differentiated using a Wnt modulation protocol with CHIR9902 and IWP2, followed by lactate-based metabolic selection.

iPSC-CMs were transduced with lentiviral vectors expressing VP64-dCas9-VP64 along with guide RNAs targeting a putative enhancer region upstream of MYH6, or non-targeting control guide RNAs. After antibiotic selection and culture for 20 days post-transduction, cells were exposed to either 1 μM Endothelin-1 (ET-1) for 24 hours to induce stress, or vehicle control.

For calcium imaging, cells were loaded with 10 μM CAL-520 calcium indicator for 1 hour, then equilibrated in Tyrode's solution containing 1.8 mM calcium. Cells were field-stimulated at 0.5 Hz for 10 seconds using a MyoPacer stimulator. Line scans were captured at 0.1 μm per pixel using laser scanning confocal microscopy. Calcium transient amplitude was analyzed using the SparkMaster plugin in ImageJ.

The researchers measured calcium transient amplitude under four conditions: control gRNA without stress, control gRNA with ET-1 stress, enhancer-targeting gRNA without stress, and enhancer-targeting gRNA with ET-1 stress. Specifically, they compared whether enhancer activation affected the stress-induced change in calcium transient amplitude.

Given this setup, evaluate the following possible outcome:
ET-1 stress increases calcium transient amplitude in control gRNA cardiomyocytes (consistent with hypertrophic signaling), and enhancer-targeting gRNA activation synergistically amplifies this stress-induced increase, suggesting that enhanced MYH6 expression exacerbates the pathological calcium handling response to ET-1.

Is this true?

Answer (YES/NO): NO